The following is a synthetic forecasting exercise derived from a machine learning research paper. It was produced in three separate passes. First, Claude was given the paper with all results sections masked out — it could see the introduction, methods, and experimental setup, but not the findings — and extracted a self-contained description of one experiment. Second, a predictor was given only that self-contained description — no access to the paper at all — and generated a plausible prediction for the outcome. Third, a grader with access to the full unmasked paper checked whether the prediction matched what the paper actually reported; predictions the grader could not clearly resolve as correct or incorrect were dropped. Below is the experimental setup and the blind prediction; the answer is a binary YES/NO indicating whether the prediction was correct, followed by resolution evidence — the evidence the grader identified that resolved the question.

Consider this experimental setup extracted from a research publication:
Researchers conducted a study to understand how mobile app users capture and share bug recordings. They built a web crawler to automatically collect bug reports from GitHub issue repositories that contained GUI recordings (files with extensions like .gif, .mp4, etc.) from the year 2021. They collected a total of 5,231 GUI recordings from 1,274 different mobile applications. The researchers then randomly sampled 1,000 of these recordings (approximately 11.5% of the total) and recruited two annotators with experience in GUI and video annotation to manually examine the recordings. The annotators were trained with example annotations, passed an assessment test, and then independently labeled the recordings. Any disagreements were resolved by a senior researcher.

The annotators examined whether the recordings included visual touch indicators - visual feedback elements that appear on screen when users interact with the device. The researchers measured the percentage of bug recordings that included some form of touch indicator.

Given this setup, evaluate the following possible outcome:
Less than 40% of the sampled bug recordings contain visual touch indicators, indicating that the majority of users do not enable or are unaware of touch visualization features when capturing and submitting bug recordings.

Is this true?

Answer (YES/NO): NO